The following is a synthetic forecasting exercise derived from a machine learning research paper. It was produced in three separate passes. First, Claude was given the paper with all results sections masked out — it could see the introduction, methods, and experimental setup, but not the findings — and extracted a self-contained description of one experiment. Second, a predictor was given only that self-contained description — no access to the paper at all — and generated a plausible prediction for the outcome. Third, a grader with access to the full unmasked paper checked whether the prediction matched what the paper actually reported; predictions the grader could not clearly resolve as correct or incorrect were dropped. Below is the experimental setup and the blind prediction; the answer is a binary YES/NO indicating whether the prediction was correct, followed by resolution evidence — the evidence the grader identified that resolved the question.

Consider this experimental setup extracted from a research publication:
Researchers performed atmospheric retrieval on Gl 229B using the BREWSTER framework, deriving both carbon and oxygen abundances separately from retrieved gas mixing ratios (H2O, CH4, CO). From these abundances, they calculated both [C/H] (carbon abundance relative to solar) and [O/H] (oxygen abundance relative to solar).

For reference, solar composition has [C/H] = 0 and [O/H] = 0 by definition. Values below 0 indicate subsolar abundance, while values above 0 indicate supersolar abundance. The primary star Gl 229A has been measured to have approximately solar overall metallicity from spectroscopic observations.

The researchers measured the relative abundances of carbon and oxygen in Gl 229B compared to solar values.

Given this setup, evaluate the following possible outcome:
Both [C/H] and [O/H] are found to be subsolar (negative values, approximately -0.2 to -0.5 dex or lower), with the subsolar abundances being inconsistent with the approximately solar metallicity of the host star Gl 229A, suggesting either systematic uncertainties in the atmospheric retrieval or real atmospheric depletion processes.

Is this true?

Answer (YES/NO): NO